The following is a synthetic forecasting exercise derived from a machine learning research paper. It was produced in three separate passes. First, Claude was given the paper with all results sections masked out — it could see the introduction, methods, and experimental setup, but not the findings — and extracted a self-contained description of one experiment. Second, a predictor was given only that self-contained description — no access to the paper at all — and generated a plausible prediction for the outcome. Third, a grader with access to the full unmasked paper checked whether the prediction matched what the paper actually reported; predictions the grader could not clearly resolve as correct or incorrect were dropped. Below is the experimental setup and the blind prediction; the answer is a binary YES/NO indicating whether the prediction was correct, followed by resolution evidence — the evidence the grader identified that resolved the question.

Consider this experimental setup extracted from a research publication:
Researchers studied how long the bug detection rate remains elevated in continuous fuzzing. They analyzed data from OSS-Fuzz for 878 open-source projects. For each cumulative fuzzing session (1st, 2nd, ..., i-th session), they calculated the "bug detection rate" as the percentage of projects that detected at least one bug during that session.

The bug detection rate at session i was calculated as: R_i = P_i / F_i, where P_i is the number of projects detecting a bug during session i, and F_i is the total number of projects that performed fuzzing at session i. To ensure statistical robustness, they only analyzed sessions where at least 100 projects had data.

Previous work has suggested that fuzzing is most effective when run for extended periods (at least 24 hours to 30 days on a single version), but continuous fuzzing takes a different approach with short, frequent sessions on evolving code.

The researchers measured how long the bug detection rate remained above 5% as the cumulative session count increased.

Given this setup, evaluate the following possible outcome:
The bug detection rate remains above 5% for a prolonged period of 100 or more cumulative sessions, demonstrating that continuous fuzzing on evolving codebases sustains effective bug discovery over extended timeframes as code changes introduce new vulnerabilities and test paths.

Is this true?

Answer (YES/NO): NO